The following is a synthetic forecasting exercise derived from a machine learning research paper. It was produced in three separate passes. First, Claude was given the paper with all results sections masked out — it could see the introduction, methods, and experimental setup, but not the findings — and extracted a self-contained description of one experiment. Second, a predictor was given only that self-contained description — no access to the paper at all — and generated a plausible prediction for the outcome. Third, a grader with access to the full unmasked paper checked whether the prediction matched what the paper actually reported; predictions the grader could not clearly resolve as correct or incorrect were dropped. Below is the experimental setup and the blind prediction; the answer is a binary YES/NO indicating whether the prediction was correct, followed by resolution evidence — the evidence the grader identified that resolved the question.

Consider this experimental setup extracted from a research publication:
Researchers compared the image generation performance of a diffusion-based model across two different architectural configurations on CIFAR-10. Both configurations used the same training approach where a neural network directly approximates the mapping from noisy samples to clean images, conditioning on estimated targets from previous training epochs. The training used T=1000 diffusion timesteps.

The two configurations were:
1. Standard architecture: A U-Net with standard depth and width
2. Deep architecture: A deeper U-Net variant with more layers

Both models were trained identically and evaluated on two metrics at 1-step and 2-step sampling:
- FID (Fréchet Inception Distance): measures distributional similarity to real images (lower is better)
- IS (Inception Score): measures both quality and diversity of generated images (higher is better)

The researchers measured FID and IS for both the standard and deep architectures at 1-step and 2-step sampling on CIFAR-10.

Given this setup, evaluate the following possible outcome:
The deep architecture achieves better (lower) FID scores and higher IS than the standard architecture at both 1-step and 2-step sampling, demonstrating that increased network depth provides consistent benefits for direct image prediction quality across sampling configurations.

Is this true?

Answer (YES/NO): YES